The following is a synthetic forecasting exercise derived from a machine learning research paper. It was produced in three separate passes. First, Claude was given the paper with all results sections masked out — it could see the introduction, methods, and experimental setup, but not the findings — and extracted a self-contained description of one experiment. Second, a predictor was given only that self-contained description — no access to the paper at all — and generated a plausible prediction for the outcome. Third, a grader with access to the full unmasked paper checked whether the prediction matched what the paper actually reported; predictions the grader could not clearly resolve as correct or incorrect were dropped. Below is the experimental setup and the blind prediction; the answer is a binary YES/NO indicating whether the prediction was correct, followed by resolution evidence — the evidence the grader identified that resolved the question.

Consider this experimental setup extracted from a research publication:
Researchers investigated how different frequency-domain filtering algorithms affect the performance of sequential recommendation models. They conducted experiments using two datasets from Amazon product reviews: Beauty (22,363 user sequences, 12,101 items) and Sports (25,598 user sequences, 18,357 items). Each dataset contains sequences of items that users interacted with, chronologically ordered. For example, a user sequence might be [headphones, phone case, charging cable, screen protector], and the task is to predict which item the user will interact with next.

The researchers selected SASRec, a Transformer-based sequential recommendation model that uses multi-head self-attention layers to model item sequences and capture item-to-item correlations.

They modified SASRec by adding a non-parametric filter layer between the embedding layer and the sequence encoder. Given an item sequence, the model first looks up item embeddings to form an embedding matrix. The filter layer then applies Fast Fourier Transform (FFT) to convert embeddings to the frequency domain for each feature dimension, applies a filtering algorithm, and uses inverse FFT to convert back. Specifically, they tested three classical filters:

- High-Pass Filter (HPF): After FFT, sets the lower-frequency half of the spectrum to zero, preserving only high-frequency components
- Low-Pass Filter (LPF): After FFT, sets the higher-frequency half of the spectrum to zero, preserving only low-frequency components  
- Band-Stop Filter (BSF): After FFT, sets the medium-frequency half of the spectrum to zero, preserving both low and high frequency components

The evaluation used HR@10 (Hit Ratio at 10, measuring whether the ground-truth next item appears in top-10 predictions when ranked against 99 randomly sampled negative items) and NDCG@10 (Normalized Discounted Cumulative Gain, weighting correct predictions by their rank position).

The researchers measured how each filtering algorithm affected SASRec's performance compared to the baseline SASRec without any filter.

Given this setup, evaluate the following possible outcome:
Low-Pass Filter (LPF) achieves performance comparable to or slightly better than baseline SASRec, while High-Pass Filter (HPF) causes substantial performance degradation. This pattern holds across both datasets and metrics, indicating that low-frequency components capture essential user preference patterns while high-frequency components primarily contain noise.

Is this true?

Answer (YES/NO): NO